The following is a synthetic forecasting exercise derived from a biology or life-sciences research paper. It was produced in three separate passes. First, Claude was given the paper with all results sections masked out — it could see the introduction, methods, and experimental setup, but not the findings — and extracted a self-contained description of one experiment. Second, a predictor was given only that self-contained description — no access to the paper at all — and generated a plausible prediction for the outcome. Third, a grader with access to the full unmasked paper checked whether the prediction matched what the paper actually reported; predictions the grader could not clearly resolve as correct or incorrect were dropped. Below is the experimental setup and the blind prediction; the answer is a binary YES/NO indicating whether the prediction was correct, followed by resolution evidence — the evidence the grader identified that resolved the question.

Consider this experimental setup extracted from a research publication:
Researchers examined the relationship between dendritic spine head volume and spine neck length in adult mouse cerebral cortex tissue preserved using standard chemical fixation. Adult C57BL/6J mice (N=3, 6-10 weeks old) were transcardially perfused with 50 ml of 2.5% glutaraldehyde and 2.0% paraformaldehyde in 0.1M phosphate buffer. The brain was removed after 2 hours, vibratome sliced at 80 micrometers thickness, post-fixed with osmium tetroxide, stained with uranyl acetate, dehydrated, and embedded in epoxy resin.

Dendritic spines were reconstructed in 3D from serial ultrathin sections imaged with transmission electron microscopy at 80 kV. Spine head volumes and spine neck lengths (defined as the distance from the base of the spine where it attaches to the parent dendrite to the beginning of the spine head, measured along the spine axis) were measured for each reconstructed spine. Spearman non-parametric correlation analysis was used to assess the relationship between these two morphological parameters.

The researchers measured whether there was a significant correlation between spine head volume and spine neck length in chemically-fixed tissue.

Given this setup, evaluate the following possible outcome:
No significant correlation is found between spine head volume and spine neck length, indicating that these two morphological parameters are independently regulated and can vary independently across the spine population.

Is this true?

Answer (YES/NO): YES